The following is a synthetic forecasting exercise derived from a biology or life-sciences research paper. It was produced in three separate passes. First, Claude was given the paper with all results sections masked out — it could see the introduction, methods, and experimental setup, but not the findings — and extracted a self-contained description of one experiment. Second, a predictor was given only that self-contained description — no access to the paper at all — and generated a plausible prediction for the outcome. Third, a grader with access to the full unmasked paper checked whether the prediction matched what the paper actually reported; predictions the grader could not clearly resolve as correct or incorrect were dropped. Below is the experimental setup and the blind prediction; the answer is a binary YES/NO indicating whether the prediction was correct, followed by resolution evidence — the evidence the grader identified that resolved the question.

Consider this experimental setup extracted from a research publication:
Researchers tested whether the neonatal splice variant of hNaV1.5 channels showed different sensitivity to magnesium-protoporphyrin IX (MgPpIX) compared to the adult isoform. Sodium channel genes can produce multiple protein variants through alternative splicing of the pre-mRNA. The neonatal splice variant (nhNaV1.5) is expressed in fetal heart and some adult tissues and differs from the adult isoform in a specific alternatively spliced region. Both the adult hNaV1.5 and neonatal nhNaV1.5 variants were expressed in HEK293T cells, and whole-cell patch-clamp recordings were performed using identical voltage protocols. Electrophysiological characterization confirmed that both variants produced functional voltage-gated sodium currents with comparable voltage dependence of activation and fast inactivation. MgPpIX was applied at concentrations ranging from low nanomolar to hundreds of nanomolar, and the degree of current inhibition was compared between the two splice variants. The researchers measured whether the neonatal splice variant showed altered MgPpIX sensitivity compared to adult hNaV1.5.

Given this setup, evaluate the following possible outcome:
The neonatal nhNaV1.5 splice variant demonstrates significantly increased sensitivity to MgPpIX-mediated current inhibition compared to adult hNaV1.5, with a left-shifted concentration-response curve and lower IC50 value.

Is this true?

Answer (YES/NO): NO